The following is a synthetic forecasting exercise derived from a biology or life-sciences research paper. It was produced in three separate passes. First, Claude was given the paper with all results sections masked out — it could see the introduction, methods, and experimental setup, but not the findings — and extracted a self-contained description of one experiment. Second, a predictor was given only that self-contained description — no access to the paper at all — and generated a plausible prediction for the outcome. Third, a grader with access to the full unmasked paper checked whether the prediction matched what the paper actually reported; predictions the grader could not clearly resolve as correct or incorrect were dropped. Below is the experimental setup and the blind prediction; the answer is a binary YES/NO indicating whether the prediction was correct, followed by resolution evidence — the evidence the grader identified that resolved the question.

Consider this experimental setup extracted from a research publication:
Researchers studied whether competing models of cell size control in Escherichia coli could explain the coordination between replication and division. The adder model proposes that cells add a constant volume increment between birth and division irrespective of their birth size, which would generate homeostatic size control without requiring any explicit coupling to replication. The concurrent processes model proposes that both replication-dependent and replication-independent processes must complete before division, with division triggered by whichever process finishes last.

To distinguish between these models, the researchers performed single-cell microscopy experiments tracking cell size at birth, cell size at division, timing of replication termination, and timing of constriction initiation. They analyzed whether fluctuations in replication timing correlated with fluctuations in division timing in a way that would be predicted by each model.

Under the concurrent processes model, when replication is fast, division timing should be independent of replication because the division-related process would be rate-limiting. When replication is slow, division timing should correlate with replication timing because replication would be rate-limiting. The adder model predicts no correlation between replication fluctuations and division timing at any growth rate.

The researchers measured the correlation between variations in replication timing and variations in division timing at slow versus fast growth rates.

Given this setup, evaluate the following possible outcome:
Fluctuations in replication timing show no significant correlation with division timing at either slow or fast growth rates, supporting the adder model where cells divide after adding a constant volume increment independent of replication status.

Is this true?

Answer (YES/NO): NO